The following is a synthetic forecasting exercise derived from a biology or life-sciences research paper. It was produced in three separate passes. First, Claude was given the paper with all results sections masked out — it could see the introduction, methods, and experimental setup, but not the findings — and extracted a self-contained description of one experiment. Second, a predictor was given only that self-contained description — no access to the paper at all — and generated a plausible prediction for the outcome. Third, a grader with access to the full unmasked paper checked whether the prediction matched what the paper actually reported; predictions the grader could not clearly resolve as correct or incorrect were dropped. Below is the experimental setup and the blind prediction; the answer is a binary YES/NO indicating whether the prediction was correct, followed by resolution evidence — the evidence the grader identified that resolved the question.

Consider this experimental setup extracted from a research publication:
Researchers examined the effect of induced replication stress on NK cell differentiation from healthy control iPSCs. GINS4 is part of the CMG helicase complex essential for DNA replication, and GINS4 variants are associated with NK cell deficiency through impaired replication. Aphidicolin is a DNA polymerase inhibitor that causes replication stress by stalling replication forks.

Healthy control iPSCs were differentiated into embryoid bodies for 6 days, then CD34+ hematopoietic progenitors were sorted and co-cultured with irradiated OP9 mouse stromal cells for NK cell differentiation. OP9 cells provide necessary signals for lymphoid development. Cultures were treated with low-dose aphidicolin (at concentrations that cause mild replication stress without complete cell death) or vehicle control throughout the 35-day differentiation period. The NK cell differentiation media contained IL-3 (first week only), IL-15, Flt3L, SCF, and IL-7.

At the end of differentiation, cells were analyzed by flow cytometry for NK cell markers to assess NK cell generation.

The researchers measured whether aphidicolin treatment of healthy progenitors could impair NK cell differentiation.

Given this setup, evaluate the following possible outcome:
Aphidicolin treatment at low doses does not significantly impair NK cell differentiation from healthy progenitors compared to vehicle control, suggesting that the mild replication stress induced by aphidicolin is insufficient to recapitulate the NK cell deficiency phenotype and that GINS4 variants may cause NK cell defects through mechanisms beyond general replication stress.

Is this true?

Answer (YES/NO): NO